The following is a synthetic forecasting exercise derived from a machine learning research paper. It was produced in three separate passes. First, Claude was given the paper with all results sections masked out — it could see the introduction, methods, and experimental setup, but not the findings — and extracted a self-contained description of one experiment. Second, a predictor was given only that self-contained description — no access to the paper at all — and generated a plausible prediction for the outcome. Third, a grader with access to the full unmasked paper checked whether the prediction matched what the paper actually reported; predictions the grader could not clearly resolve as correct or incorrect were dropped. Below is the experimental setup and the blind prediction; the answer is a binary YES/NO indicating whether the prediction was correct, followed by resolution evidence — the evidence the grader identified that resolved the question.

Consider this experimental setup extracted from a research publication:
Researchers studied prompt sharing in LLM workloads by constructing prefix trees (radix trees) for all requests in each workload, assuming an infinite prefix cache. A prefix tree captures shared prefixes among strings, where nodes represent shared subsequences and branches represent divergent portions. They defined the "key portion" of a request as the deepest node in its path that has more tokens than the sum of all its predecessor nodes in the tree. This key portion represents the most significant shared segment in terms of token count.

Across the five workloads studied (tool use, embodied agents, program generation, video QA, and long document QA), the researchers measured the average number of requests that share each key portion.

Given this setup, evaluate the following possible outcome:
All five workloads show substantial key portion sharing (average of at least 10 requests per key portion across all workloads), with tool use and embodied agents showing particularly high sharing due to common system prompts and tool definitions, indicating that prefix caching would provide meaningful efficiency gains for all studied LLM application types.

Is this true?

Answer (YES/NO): NO